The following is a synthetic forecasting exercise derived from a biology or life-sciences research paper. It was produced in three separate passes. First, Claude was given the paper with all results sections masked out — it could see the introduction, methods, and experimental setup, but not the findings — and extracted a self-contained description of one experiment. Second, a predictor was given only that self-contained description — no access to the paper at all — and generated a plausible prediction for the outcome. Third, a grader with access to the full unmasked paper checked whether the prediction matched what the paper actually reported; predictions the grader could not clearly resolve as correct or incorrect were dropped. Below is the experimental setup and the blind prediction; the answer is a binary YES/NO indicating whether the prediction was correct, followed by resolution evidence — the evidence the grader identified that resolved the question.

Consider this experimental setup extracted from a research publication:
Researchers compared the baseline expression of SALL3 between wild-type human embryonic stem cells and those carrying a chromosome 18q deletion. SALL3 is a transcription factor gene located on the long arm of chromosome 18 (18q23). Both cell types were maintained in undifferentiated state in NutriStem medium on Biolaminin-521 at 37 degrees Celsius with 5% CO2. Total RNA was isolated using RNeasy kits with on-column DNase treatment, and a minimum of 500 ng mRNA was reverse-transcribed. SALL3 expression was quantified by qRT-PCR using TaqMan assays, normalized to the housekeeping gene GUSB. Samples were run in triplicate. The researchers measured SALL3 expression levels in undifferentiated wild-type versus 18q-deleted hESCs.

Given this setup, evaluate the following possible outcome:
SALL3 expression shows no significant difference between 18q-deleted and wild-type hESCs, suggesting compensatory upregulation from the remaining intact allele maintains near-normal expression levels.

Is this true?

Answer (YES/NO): NO